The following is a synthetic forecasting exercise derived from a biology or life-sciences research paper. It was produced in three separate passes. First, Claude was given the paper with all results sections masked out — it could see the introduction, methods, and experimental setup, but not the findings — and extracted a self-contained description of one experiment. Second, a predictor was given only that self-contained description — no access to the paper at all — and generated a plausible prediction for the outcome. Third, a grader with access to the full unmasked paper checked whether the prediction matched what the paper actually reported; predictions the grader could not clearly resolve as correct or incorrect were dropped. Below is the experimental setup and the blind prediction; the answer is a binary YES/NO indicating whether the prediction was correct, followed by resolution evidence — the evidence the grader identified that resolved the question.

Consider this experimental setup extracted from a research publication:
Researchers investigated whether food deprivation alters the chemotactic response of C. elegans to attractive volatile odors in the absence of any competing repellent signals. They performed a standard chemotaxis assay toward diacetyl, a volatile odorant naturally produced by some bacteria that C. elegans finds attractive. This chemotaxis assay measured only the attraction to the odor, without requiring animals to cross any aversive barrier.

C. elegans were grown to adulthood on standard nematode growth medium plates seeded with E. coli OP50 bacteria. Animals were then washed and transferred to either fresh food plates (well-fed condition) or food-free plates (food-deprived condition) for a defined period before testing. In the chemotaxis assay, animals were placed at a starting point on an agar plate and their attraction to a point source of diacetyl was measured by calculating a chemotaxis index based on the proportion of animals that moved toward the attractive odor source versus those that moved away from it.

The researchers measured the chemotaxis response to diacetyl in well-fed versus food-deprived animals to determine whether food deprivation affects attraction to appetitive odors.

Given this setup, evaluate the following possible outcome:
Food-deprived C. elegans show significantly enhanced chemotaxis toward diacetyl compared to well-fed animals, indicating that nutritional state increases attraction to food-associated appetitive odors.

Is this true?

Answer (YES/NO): NO